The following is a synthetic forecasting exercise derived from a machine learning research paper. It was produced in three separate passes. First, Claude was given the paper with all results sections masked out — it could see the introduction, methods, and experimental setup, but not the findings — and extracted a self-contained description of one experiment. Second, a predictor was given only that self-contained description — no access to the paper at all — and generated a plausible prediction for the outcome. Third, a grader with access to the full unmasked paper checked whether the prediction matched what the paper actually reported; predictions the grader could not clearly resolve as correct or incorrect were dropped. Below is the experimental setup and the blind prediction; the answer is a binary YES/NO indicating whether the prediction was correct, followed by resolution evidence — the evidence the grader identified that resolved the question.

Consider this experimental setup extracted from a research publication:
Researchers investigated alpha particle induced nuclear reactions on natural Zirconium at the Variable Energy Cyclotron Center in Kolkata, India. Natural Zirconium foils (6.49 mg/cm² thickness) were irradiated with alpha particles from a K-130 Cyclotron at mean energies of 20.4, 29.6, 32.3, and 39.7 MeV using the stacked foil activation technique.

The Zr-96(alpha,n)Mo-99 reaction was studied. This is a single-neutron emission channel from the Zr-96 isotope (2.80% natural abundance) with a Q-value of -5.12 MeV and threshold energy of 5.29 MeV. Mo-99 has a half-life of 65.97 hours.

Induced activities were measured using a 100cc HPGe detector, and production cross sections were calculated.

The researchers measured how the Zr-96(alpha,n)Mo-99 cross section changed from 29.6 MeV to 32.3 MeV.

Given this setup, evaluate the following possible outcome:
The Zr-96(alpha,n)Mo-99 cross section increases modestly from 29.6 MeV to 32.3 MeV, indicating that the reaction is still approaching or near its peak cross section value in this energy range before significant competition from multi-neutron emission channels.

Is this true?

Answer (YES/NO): NO